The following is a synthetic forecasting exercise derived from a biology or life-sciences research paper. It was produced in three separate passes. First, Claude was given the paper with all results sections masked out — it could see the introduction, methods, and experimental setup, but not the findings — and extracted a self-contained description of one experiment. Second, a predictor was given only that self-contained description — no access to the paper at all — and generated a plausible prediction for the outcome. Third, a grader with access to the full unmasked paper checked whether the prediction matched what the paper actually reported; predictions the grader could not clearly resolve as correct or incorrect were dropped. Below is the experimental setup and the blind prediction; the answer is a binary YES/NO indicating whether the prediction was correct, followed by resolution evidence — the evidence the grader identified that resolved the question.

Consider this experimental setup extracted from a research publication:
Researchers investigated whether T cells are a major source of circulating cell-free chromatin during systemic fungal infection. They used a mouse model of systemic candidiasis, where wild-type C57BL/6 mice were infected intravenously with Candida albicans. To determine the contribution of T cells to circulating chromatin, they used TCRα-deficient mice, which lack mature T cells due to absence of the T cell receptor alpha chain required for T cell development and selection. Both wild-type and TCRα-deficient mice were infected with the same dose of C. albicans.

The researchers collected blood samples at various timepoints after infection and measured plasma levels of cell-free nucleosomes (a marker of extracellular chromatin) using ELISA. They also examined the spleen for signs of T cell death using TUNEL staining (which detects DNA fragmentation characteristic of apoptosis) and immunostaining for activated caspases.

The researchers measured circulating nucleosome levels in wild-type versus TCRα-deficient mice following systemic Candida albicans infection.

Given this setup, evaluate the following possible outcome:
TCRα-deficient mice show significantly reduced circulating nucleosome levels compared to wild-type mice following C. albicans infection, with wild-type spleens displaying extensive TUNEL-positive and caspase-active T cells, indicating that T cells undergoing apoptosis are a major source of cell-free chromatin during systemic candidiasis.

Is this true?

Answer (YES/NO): YES